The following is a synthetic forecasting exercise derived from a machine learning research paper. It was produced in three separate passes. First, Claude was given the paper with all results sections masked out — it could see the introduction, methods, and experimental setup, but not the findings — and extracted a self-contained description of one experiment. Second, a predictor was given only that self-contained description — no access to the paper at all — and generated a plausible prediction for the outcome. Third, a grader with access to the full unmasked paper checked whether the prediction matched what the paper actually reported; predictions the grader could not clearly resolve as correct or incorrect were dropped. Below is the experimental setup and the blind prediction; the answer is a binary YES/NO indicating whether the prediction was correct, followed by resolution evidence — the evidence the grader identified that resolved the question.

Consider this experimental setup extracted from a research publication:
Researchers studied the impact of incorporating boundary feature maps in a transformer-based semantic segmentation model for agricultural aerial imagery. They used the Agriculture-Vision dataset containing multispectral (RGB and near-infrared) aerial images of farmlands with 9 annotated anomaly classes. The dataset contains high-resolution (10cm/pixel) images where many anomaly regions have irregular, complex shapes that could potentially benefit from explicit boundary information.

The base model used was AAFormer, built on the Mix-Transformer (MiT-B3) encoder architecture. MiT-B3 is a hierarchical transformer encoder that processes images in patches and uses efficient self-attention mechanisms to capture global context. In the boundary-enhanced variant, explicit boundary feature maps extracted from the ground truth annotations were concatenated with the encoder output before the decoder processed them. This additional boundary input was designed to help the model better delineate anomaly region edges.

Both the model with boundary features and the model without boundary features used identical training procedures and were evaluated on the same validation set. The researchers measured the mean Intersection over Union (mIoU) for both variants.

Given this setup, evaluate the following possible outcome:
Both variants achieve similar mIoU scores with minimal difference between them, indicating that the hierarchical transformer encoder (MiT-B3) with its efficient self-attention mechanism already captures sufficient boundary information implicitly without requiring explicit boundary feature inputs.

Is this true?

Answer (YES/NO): YES